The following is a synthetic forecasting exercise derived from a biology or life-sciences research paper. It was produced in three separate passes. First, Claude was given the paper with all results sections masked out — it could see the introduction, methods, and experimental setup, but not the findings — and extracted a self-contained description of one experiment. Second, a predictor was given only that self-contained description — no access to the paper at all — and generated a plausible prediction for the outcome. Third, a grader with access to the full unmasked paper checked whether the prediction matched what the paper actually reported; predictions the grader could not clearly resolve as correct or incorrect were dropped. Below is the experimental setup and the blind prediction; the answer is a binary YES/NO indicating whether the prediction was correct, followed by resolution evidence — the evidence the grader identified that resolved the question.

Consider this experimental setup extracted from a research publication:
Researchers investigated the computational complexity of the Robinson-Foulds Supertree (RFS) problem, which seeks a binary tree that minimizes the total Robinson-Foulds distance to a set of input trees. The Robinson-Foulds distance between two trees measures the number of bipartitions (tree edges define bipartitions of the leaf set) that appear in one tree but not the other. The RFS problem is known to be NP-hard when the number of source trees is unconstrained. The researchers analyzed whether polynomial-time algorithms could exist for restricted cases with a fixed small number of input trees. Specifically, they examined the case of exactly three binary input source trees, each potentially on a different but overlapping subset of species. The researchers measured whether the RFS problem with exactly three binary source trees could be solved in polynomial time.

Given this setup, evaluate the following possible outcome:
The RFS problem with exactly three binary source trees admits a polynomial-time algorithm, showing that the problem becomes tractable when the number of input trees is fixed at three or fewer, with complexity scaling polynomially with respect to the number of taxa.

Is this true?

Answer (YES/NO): NO